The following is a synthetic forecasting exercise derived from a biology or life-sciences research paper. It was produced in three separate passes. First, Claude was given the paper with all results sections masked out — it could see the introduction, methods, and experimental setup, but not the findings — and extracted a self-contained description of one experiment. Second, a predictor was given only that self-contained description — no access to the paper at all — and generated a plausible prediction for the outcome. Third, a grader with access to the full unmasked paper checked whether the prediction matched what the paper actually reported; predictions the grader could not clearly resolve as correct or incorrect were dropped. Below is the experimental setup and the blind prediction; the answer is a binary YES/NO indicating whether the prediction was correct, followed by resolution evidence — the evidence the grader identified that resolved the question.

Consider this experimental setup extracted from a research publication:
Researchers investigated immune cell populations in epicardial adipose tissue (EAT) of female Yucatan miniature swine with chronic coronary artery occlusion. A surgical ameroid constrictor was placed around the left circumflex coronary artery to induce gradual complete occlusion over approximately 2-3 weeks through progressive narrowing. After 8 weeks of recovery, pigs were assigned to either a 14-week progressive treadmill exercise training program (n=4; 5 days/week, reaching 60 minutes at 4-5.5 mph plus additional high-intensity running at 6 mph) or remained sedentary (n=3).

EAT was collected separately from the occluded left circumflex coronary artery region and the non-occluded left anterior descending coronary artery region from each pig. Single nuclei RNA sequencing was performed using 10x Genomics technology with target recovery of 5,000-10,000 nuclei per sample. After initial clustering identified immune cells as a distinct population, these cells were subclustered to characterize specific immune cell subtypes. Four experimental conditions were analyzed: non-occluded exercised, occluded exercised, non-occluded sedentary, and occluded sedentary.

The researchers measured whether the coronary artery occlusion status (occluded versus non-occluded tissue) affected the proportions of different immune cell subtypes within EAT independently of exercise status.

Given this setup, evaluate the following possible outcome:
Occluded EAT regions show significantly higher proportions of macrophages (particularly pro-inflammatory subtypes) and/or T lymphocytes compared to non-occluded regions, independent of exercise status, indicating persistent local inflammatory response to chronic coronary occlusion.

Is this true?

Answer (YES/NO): NO